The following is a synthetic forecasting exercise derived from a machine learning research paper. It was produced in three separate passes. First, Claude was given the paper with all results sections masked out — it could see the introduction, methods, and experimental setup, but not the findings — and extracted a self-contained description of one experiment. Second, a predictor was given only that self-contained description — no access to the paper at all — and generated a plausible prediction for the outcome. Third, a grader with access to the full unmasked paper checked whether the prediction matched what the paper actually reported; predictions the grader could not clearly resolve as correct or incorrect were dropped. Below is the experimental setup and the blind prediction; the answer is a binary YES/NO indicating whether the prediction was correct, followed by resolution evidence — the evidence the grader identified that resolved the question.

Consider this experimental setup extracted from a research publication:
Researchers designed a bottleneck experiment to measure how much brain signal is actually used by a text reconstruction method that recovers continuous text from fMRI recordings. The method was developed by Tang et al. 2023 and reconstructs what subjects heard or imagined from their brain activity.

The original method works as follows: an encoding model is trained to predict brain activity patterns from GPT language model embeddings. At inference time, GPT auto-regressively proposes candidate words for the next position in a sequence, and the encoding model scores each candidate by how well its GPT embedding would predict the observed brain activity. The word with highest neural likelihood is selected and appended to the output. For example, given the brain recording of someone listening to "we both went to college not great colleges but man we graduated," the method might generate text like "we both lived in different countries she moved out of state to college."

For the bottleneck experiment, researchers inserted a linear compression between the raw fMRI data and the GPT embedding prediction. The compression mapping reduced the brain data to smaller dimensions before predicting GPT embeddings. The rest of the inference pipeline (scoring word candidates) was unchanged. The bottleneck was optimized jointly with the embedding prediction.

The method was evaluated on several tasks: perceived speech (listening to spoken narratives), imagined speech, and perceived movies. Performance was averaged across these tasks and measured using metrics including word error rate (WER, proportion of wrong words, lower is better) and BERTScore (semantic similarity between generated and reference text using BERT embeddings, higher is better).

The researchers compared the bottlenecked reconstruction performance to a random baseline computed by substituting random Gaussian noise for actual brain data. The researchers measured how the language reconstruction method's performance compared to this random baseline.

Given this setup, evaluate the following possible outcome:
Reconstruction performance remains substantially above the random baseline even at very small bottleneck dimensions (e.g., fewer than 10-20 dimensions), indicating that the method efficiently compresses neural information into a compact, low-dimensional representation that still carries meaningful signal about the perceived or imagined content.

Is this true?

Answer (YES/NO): NO